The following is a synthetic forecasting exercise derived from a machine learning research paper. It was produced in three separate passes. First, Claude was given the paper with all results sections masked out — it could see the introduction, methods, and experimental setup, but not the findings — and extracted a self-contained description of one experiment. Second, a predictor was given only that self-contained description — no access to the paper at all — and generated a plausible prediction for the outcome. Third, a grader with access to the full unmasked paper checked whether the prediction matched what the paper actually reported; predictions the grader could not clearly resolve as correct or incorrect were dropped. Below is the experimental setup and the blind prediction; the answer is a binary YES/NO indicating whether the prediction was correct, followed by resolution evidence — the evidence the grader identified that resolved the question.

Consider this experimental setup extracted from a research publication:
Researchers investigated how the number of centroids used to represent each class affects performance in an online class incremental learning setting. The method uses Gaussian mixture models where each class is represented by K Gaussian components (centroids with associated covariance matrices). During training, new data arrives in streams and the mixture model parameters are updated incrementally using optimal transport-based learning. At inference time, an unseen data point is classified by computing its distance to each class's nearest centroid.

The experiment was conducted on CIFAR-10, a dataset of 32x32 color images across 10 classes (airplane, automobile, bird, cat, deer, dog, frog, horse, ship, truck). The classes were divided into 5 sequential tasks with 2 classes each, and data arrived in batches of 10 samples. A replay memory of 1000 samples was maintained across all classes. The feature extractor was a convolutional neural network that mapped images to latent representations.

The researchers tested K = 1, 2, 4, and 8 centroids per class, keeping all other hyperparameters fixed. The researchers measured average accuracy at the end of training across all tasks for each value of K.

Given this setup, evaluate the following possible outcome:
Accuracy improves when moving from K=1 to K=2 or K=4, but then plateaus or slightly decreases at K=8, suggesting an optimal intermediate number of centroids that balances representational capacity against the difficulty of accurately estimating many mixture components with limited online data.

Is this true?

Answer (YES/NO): YES